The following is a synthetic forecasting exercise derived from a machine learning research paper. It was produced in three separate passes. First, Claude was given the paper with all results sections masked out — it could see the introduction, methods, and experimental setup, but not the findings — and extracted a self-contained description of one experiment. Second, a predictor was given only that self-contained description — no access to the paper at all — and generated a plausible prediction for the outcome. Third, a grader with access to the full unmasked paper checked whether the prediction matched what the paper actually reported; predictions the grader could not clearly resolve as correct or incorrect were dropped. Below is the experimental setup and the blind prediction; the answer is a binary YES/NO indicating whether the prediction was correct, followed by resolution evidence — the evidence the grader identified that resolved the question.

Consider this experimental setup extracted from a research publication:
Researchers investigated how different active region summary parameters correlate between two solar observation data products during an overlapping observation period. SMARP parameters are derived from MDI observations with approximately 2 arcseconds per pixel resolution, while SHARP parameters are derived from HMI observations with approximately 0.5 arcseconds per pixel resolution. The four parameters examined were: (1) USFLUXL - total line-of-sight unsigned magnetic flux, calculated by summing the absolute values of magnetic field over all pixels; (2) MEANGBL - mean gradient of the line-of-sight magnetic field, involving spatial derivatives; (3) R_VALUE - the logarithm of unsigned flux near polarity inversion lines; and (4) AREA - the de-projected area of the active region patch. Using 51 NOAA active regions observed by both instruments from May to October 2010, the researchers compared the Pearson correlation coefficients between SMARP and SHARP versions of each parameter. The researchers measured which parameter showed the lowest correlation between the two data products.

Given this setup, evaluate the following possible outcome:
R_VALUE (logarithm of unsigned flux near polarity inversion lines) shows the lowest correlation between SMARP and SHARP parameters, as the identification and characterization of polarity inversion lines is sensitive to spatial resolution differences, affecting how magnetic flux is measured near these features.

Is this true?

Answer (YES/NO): NO